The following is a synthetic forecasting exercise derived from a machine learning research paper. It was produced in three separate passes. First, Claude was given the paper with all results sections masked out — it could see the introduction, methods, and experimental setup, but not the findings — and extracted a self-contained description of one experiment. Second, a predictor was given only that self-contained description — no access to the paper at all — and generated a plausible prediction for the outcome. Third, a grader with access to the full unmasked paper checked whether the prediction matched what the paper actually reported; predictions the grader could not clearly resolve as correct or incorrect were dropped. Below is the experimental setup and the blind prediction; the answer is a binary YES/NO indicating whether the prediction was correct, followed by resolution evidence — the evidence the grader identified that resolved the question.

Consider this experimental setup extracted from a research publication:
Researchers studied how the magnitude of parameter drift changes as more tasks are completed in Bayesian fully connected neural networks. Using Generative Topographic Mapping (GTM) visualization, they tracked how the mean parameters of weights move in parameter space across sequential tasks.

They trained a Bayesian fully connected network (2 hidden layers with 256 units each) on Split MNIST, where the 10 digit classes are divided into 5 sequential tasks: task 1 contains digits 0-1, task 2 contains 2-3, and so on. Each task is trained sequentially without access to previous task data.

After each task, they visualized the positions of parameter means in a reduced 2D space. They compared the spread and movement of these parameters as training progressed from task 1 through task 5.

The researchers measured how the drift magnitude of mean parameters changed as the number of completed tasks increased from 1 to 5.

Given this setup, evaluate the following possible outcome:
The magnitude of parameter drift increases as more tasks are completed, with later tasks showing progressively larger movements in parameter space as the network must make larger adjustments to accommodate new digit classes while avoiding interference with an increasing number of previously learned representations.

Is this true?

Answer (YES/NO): NO